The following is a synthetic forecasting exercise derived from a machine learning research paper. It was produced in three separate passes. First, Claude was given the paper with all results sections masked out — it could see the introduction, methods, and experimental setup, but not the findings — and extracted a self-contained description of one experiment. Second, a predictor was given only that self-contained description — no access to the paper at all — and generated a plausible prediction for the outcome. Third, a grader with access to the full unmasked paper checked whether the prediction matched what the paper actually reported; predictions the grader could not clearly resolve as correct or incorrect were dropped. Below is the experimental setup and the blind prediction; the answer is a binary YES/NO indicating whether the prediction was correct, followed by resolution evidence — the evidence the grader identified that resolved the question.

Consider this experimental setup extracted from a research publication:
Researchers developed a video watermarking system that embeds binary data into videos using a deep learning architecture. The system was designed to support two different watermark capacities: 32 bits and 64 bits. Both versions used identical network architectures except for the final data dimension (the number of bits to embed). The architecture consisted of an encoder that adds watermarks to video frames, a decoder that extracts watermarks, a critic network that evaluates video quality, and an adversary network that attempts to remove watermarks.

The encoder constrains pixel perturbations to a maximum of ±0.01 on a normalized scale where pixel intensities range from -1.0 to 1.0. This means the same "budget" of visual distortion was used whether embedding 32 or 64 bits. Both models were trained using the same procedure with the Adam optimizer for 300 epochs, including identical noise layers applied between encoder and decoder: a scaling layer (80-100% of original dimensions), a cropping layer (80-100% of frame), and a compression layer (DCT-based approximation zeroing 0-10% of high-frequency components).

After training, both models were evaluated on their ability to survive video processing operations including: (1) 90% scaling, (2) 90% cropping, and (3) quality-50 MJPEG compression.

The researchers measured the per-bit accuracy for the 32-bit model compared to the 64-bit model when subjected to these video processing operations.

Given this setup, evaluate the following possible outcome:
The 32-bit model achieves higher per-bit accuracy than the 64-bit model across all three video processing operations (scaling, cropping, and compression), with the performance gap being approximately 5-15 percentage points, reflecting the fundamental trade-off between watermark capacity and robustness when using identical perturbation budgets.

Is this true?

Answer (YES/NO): NO